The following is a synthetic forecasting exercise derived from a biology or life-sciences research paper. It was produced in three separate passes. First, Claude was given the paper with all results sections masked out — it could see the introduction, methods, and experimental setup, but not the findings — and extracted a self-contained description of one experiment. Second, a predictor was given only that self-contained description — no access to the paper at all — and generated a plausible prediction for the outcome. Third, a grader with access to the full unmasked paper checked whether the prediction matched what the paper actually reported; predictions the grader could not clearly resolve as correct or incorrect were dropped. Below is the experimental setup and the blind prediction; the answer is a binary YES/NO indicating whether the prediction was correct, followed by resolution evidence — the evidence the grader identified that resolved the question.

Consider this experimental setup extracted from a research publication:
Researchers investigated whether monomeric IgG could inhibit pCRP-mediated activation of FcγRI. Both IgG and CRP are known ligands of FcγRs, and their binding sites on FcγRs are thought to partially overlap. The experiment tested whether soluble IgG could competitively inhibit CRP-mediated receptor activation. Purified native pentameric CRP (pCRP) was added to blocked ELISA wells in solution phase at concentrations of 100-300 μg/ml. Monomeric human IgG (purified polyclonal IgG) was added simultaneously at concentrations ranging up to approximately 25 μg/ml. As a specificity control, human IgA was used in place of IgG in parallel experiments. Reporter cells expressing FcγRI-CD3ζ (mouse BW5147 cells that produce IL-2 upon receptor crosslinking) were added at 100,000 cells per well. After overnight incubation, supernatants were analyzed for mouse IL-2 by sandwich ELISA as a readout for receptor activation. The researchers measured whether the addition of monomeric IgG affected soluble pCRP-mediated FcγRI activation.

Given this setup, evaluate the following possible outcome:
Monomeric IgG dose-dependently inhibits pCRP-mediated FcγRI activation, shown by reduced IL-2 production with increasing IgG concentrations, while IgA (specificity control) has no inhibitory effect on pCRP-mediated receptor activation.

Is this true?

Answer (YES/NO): YES